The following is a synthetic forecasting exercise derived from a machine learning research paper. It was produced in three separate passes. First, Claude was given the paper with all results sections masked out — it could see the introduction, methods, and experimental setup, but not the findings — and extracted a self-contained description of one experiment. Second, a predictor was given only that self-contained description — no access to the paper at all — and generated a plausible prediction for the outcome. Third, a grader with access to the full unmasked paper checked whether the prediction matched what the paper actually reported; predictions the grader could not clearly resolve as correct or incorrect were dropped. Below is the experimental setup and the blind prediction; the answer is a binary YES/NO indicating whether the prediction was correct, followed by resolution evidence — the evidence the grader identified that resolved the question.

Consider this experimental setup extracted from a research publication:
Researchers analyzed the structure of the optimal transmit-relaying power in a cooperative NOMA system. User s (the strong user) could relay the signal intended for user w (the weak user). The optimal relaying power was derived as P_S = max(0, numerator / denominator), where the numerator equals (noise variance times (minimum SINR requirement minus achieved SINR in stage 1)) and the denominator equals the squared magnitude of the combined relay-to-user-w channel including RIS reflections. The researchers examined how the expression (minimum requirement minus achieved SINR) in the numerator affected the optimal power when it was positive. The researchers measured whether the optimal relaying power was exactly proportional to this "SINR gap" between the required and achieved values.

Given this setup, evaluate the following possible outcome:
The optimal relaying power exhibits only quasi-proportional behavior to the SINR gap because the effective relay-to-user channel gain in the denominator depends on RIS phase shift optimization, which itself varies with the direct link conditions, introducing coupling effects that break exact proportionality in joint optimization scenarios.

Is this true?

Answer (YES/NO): NO